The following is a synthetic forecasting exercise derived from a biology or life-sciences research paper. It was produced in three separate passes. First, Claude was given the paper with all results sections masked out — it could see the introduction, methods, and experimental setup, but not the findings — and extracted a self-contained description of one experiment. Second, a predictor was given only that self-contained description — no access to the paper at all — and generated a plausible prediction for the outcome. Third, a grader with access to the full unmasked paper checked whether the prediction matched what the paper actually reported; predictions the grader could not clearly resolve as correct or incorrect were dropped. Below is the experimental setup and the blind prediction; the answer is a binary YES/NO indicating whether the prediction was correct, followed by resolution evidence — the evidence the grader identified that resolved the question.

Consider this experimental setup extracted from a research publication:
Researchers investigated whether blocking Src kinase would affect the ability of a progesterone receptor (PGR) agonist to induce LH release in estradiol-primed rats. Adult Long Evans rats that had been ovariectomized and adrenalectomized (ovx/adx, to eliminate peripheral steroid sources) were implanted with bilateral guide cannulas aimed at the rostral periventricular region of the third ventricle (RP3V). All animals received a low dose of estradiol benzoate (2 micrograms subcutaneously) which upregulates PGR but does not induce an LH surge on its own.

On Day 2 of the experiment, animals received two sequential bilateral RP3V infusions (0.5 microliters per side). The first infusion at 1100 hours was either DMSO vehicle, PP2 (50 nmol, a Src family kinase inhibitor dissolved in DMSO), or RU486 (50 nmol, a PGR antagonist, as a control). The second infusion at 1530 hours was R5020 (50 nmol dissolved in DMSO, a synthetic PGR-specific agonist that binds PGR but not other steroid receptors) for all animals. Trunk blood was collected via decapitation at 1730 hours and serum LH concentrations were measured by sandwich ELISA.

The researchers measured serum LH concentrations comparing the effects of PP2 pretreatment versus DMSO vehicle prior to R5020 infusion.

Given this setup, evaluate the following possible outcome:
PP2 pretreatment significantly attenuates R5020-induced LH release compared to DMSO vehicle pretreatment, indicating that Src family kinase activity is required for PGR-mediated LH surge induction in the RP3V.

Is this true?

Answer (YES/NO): YES